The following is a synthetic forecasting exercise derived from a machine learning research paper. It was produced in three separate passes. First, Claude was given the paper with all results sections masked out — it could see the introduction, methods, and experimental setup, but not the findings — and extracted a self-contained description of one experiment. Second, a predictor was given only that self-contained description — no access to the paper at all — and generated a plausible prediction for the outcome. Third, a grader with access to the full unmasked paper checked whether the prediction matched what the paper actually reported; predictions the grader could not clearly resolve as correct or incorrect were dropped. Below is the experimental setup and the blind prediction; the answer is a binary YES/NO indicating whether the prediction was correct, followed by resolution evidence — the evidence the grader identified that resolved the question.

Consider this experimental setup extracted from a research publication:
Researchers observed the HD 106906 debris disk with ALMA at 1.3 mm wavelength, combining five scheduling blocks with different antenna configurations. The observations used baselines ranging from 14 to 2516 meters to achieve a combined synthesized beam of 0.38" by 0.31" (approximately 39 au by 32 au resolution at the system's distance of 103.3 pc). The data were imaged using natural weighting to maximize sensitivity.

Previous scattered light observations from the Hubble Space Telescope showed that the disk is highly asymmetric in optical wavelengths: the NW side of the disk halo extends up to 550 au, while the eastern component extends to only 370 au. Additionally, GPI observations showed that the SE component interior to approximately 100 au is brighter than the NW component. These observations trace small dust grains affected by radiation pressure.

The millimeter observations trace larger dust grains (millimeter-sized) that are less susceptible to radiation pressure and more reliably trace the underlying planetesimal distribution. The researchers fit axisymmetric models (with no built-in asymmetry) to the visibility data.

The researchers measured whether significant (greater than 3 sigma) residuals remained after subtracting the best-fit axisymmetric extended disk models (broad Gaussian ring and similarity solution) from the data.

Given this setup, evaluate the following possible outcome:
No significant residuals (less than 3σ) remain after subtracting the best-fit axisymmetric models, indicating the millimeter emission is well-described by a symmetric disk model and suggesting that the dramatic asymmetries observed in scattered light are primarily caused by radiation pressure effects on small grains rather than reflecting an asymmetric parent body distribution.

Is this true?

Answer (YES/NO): YES